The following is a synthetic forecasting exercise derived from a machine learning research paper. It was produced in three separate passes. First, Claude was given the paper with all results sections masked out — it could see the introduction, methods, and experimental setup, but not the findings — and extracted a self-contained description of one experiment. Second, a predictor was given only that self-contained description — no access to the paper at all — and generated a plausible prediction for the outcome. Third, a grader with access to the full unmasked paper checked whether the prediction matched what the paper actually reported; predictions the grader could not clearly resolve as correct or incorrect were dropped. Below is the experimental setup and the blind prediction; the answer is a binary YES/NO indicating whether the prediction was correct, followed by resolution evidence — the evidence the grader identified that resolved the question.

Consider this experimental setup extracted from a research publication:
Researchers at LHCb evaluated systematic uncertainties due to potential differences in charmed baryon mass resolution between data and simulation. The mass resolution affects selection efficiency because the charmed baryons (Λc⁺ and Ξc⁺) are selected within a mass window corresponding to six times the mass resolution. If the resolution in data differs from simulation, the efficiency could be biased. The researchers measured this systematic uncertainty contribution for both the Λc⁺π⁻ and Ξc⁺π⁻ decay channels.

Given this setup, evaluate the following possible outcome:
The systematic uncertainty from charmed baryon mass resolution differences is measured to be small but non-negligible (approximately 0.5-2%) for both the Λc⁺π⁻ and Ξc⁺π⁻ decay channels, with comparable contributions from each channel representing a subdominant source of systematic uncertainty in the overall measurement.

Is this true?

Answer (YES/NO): NO